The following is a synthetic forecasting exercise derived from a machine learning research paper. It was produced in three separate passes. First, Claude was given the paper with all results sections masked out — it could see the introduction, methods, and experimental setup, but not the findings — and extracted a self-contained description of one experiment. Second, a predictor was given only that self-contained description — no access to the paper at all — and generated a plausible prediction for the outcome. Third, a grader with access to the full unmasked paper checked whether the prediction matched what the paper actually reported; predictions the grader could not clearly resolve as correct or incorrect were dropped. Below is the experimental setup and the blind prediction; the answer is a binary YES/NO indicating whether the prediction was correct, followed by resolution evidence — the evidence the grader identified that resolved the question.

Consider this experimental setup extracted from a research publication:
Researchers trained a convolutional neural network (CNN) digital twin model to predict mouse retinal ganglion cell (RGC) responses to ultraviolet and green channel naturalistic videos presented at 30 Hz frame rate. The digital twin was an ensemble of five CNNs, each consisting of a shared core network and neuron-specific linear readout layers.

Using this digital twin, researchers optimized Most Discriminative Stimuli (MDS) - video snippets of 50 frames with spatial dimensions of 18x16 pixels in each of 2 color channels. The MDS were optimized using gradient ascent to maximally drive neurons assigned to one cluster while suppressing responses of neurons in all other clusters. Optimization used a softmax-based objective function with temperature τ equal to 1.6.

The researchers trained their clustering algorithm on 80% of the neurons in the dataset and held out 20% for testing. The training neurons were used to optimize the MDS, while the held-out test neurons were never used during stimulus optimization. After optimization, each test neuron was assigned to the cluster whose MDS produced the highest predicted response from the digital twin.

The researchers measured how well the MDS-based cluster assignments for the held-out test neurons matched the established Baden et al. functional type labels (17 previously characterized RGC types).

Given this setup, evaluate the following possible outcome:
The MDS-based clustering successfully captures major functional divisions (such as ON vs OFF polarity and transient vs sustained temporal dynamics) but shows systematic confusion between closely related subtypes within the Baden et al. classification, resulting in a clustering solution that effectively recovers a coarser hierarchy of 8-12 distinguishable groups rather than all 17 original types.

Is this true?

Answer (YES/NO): NO